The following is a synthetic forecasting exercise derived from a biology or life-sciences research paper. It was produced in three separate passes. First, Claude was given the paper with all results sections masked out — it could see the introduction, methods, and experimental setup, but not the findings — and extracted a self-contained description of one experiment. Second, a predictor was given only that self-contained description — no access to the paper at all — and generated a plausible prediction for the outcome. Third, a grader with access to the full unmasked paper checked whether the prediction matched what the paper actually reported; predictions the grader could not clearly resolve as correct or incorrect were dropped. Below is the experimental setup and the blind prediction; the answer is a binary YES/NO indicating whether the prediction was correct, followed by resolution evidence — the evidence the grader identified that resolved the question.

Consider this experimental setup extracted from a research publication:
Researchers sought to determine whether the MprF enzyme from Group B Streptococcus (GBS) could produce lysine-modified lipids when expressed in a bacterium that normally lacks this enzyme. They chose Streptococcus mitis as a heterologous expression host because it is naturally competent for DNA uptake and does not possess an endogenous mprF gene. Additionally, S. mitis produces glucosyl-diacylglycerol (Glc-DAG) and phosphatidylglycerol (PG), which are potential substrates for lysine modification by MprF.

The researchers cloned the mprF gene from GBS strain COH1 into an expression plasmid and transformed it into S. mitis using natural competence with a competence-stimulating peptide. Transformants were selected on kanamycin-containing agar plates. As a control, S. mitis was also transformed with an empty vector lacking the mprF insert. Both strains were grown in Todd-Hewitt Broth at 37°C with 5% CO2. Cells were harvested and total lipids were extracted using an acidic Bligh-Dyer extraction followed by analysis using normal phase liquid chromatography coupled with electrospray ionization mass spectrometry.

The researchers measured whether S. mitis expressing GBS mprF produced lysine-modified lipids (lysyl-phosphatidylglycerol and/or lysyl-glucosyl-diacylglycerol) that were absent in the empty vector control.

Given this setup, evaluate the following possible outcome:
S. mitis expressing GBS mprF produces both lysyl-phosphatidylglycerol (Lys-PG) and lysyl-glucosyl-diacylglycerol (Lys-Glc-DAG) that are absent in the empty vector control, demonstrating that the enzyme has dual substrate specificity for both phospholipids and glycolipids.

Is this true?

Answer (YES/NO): YES